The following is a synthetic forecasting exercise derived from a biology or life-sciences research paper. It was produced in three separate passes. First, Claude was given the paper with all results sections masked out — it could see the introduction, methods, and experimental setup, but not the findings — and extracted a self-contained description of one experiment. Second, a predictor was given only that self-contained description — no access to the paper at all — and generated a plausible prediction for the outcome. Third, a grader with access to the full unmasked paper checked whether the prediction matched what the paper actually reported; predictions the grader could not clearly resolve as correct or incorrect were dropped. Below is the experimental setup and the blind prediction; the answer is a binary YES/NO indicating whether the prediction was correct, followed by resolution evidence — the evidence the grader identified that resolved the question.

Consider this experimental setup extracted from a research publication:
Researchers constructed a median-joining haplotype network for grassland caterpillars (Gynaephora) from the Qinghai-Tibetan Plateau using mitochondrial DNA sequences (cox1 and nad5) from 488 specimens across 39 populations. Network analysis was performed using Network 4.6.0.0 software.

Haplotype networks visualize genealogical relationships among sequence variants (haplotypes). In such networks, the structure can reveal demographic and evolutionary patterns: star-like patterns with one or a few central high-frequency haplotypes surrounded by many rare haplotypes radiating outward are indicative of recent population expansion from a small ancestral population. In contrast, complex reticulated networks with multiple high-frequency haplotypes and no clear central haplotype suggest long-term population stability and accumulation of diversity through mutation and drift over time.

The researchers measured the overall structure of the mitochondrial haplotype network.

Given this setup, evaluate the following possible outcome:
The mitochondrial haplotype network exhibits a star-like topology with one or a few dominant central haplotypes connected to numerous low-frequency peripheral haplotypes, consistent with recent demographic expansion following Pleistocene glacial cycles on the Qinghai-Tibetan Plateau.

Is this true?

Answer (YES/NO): NO